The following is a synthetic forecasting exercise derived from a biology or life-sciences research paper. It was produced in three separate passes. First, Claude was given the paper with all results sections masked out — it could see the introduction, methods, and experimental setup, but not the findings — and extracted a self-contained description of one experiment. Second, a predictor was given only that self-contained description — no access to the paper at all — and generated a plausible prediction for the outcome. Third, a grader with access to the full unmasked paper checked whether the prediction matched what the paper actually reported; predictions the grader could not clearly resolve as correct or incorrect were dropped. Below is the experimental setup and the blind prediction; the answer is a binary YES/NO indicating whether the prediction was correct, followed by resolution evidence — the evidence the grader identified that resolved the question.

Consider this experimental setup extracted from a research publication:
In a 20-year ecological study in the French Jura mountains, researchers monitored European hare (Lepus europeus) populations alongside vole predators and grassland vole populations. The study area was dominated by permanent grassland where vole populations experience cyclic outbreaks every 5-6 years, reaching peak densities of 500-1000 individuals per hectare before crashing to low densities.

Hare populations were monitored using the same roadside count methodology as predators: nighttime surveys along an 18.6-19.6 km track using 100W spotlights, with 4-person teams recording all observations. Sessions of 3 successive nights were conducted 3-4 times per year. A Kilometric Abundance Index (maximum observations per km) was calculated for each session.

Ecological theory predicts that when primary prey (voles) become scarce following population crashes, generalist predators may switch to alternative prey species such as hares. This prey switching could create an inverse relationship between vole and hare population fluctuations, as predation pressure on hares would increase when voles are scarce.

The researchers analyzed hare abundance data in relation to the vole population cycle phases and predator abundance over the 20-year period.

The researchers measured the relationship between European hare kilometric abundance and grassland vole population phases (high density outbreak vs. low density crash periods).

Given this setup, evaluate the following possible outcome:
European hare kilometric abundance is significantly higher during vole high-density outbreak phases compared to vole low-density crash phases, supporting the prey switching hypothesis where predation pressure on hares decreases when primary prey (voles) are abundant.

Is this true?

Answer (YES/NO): YES